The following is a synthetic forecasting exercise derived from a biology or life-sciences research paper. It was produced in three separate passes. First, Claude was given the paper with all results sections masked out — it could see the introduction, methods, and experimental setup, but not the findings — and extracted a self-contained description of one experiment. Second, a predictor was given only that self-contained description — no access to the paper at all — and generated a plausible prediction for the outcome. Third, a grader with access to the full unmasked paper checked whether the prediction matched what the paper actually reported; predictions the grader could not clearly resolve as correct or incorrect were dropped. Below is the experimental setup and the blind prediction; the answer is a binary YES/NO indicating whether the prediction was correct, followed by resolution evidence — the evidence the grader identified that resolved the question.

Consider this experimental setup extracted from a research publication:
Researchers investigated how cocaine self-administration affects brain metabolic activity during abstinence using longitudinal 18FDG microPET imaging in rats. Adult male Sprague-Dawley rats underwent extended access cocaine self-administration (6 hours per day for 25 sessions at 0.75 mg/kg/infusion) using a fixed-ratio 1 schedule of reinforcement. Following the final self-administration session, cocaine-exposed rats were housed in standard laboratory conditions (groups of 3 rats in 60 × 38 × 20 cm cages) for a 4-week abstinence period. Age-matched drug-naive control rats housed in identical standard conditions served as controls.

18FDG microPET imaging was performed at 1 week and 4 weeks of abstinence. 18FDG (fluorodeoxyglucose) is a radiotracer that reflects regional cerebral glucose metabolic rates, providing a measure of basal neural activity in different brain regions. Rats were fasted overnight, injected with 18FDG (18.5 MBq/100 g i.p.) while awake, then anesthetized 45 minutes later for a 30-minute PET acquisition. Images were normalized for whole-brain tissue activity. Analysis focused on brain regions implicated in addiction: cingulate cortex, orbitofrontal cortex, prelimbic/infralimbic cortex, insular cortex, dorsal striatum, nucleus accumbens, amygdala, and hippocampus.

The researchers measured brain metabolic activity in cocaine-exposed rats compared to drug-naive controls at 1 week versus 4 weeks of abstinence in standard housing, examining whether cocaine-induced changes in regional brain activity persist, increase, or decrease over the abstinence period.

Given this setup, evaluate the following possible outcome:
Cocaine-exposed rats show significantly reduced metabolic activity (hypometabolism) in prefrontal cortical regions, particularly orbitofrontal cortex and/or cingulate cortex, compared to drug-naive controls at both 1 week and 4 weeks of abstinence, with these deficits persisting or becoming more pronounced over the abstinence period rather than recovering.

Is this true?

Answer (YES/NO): YES